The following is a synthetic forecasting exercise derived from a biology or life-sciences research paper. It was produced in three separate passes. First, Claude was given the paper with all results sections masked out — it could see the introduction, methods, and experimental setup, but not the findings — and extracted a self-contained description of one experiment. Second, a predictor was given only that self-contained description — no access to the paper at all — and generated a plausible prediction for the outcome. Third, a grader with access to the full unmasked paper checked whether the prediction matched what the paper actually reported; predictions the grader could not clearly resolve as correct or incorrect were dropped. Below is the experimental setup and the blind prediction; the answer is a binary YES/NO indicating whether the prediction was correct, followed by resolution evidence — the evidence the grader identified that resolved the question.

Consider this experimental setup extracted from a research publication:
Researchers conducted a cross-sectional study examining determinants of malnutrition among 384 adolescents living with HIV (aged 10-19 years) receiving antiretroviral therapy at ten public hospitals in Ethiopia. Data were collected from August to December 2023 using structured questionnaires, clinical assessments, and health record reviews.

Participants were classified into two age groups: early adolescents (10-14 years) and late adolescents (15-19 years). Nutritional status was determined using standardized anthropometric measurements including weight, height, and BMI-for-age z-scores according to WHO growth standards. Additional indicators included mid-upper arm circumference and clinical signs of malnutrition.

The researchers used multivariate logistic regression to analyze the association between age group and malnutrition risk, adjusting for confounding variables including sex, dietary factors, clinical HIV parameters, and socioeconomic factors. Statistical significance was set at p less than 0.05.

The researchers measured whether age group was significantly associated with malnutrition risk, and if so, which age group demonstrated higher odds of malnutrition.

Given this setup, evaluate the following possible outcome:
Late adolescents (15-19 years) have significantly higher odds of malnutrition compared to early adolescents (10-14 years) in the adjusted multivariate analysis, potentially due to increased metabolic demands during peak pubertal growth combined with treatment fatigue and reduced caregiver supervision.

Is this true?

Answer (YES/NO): NO